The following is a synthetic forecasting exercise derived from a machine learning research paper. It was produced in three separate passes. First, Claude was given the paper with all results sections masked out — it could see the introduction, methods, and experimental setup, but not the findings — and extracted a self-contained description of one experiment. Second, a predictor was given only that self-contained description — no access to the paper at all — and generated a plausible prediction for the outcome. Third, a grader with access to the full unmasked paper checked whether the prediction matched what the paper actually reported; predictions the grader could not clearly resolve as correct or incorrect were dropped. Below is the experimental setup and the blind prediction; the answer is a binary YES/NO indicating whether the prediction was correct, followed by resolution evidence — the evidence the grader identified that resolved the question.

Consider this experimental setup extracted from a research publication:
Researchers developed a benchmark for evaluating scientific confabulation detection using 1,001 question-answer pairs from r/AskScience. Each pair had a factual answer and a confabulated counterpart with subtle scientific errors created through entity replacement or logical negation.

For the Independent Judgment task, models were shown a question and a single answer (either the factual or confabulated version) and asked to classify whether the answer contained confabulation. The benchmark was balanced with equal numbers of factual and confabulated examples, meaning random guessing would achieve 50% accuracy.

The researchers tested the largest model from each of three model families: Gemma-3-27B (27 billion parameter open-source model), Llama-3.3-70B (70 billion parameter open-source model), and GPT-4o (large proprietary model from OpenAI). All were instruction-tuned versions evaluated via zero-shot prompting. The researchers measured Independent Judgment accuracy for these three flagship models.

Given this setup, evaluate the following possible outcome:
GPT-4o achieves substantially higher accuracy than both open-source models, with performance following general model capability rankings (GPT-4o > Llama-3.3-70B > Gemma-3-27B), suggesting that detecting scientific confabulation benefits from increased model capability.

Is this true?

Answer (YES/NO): NO